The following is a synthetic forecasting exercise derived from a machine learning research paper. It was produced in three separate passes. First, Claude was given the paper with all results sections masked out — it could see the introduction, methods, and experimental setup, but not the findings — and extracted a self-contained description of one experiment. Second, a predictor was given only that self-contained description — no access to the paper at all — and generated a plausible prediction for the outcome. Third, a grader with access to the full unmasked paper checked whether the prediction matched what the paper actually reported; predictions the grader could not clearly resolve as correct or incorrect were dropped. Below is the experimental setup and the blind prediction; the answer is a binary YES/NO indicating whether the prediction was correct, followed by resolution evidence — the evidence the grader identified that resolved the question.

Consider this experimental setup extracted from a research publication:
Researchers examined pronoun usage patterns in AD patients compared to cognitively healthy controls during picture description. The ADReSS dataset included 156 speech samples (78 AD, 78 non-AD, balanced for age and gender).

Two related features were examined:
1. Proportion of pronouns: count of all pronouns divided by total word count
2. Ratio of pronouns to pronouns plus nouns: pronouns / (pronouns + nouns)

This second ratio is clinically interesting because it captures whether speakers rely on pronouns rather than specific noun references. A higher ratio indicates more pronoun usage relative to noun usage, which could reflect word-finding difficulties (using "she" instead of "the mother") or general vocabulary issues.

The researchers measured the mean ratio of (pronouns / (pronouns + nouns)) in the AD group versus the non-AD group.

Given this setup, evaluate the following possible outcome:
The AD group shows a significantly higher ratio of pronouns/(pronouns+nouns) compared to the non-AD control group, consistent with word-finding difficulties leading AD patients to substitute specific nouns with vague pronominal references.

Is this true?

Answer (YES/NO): YES